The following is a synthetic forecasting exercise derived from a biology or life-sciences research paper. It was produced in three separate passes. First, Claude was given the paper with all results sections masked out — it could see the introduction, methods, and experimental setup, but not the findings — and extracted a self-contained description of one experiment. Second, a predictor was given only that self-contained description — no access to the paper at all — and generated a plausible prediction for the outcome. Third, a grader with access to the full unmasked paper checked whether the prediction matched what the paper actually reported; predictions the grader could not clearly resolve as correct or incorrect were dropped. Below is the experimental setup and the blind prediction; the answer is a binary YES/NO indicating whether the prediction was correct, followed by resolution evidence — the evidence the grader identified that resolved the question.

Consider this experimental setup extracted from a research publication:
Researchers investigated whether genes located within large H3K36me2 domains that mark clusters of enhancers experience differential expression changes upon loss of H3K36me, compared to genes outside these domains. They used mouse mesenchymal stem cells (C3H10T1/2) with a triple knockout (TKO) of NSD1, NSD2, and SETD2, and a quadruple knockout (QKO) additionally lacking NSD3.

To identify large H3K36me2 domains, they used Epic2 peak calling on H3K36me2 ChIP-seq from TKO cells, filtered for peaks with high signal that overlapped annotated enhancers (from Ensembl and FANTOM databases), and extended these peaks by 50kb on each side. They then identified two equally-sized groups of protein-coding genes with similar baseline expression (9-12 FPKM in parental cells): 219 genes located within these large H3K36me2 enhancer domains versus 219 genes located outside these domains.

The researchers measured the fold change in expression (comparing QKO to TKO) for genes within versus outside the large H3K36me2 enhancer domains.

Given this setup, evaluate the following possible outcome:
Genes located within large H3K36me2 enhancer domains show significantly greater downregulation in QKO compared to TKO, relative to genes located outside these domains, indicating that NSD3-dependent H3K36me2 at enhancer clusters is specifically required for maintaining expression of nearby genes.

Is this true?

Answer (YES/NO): YES